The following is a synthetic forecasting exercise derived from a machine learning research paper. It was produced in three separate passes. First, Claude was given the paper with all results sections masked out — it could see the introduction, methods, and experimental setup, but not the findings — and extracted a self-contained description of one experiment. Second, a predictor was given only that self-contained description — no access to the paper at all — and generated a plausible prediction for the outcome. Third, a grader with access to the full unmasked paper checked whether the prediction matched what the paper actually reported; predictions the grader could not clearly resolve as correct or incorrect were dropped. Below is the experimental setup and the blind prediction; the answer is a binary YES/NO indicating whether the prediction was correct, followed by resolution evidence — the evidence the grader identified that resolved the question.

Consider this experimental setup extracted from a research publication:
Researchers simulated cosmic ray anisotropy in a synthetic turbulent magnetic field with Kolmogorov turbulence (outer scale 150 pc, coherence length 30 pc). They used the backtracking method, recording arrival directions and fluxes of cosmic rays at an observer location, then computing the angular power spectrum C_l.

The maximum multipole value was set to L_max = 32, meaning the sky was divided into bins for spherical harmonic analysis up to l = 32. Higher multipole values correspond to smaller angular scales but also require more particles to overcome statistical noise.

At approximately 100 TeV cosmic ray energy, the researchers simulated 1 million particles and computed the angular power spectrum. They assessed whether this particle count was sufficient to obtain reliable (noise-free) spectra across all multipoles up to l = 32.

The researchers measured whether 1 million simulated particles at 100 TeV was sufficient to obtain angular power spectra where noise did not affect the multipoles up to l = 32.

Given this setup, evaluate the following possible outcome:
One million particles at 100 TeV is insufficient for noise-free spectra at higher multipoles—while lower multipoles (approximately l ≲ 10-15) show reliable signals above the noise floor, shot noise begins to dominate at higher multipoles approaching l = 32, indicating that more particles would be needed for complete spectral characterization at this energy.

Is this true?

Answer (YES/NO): NO